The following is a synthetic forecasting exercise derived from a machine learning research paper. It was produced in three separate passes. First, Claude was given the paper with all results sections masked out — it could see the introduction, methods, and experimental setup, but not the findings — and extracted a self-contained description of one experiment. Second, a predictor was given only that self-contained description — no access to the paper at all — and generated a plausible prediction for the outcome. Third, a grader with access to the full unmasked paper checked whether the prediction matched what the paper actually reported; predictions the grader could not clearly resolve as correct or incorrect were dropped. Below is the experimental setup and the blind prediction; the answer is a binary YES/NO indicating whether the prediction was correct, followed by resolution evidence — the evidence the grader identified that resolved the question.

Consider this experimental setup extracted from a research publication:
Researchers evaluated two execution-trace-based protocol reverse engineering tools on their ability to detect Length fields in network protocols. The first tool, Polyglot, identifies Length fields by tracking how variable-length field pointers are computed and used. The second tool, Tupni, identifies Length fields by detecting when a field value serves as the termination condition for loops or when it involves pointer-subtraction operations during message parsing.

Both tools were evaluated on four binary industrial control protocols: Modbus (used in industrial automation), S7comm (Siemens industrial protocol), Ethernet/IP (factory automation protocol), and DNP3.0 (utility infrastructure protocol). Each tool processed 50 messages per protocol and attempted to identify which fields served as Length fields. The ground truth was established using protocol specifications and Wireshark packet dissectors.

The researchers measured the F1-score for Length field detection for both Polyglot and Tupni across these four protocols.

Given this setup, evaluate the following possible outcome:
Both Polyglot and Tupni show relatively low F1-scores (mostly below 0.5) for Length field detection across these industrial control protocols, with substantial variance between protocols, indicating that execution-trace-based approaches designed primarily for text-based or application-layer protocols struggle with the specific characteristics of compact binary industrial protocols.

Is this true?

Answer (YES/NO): NO